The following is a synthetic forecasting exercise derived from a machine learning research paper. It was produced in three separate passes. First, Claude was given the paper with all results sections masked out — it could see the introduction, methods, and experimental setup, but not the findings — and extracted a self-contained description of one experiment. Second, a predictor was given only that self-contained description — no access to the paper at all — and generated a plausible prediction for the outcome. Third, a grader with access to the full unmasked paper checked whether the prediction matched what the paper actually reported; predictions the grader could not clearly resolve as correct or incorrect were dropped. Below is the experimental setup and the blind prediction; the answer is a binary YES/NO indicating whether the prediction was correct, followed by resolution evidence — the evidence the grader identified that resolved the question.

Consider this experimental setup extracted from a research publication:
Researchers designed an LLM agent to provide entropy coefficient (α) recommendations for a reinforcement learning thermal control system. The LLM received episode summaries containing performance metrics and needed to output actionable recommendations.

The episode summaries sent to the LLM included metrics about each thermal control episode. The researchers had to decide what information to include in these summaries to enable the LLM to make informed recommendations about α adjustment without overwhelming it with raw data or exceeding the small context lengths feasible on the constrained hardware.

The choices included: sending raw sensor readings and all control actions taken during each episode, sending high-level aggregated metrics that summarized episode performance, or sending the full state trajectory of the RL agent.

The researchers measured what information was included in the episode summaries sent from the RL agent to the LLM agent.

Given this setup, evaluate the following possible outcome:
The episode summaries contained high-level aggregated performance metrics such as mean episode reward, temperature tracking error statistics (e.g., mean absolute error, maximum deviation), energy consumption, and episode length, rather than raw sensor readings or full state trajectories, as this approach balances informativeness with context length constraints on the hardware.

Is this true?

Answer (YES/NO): NO